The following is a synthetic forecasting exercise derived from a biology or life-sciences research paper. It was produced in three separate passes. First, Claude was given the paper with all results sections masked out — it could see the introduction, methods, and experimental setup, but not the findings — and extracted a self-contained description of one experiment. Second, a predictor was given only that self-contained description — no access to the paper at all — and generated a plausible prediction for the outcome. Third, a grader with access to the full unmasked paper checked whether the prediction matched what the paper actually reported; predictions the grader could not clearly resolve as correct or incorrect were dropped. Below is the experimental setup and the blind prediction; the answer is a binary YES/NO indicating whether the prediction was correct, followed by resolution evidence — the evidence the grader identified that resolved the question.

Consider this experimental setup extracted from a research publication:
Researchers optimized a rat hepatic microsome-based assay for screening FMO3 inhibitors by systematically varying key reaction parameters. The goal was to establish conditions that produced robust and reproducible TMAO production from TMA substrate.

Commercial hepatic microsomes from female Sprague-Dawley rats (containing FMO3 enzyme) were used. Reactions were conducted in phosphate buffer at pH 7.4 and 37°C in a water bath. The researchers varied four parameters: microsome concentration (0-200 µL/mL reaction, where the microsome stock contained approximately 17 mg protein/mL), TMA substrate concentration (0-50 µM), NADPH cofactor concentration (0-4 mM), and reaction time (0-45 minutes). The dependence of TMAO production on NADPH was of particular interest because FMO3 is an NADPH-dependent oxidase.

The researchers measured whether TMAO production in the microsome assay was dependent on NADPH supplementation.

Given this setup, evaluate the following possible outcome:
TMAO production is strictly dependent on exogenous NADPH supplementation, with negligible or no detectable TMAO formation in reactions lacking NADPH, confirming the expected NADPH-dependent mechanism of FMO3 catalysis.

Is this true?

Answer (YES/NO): YES